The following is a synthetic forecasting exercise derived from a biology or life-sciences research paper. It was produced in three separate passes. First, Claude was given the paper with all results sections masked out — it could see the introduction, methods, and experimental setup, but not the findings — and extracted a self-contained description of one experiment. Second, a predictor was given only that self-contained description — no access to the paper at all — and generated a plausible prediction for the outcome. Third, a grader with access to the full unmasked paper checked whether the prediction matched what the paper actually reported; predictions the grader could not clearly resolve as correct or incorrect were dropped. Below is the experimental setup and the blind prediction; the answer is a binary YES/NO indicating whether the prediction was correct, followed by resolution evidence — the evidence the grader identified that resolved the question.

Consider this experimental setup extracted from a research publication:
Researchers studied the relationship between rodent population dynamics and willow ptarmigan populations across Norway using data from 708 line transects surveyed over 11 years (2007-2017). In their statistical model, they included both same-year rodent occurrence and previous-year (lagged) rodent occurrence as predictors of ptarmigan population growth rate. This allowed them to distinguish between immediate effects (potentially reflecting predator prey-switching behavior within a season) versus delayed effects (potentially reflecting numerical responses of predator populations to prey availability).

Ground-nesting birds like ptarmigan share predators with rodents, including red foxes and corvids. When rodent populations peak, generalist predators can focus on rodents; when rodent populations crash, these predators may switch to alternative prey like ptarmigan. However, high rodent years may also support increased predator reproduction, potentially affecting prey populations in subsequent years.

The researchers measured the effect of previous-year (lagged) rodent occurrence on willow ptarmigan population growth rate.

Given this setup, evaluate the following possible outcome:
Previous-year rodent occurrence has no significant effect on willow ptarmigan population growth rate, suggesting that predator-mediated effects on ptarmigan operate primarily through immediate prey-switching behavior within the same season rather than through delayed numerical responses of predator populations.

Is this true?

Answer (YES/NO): NO